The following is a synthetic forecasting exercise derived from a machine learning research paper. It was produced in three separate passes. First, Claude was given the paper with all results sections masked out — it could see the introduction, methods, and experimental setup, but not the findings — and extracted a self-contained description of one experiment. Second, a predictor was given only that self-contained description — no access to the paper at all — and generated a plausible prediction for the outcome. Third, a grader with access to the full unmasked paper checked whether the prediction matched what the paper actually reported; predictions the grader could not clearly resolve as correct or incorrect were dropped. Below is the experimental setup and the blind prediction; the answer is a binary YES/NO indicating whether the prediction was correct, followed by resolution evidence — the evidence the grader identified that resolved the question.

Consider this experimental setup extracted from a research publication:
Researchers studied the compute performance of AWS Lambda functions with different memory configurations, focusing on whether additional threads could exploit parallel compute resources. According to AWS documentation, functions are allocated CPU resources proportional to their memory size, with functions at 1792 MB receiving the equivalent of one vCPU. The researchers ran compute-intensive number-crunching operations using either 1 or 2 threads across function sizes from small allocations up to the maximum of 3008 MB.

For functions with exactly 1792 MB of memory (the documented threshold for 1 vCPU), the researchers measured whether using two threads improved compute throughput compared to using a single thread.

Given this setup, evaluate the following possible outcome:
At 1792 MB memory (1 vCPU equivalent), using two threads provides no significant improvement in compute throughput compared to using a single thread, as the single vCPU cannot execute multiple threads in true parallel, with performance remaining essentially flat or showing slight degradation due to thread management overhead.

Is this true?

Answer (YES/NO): YES